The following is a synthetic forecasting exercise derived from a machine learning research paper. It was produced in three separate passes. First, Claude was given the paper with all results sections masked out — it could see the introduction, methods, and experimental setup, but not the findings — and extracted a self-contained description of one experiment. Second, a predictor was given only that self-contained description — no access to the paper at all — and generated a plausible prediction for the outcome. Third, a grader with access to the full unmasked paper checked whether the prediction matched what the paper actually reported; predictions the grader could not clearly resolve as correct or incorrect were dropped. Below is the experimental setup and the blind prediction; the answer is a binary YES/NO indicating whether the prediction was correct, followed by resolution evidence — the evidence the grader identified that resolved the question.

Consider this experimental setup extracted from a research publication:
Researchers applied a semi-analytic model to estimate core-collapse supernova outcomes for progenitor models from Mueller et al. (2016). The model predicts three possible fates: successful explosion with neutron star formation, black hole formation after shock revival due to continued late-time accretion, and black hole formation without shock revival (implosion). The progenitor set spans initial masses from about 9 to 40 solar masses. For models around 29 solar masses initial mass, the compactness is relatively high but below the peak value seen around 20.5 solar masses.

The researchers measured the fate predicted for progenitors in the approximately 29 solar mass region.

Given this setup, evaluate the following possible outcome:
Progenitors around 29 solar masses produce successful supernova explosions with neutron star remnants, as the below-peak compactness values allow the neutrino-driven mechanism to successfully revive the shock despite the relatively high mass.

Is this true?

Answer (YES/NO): NO